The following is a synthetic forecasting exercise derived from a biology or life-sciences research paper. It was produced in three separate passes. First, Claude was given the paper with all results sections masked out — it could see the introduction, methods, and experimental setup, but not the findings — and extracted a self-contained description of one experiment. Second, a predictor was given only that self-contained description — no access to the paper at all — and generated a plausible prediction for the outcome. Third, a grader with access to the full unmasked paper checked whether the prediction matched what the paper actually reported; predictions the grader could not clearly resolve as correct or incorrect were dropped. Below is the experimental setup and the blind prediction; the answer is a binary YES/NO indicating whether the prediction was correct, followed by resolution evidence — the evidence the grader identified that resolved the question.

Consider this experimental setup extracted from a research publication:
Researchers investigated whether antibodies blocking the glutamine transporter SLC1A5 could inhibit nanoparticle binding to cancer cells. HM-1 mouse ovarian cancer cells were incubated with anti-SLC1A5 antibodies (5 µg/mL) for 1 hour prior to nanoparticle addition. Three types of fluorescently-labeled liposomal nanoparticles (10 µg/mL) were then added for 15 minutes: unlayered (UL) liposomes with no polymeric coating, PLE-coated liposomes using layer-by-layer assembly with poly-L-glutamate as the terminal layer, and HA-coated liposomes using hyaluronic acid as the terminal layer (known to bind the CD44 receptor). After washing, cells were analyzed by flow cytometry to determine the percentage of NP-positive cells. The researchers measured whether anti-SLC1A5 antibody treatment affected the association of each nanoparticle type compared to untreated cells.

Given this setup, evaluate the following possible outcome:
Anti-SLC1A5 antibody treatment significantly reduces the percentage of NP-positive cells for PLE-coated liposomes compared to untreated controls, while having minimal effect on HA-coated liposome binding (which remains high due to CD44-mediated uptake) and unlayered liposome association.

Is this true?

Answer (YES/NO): YES